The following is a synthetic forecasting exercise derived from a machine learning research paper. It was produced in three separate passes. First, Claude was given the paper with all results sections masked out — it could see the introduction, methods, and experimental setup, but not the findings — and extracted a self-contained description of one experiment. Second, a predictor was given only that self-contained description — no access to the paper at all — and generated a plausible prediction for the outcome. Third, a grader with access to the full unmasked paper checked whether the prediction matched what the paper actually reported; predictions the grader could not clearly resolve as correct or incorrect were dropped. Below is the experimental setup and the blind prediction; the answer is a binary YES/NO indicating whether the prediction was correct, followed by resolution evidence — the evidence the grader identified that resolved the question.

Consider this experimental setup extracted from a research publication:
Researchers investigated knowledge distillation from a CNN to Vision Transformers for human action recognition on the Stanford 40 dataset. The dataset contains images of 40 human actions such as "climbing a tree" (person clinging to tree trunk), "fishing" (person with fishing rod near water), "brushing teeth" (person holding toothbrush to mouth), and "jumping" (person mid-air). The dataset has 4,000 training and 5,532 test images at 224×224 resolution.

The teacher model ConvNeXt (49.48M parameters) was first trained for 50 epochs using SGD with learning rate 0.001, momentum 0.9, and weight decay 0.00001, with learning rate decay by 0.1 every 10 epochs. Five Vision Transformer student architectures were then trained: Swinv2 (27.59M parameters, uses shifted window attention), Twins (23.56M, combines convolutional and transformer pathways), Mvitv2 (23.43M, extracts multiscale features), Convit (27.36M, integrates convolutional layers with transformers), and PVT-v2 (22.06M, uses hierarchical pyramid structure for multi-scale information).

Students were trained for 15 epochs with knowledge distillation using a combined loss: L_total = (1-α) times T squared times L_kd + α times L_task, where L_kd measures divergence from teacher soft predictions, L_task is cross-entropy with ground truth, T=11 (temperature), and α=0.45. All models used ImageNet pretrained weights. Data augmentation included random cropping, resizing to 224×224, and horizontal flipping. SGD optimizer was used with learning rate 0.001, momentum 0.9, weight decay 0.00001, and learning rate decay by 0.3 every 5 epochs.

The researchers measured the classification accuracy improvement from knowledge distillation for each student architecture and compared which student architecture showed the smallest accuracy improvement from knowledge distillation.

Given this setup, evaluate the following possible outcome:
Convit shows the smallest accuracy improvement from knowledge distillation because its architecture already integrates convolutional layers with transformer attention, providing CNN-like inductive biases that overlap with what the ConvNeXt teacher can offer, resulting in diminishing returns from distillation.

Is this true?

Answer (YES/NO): NO